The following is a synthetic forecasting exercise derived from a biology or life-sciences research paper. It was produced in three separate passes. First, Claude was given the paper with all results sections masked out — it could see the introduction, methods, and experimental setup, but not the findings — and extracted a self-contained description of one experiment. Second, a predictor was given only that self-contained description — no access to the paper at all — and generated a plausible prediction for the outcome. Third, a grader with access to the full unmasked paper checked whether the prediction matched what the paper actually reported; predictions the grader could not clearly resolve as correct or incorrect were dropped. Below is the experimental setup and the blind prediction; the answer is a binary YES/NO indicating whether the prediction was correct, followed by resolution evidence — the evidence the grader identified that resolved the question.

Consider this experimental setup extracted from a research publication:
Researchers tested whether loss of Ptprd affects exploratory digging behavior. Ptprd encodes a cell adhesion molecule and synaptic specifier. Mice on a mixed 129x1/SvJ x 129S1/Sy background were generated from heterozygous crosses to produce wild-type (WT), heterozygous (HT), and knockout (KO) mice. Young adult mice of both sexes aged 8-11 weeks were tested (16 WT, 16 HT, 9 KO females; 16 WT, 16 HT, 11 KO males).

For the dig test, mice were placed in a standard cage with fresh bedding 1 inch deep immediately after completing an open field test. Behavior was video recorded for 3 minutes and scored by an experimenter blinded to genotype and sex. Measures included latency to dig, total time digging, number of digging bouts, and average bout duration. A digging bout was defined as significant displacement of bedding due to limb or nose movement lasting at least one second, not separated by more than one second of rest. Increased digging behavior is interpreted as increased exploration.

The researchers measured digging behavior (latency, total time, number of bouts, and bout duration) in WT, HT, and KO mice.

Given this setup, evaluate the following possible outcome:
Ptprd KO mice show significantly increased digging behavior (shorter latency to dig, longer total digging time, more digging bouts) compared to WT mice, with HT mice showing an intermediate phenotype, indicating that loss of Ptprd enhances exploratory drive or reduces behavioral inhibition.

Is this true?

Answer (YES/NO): NO